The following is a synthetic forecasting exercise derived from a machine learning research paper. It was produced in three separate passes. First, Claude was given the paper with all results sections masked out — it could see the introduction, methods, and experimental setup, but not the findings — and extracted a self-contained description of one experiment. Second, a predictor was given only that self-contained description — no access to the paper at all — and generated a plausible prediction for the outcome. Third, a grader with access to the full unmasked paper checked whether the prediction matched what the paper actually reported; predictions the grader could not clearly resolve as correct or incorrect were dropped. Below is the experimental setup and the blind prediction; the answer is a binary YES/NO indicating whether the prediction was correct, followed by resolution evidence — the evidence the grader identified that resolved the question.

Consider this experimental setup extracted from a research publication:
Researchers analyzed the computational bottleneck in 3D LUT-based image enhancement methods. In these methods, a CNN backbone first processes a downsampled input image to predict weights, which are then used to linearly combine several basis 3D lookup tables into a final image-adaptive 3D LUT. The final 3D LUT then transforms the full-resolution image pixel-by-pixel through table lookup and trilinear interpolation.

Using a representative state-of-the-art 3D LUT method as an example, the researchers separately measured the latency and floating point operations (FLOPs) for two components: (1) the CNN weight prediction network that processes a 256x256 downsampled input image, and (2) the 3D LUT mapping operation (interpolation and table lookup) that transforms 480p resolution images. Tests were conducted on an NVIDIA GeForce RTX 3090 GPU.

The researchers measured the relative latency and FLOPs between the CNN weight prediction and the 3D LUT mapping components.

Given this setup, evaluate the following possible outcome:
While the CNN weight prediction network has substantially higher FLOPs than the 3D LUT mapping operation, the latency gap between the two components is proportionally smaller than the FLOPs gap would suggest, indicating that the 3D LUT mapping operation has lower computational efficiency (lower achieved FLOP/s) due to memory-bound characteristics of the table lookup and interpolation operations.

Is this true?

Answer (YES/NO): NO